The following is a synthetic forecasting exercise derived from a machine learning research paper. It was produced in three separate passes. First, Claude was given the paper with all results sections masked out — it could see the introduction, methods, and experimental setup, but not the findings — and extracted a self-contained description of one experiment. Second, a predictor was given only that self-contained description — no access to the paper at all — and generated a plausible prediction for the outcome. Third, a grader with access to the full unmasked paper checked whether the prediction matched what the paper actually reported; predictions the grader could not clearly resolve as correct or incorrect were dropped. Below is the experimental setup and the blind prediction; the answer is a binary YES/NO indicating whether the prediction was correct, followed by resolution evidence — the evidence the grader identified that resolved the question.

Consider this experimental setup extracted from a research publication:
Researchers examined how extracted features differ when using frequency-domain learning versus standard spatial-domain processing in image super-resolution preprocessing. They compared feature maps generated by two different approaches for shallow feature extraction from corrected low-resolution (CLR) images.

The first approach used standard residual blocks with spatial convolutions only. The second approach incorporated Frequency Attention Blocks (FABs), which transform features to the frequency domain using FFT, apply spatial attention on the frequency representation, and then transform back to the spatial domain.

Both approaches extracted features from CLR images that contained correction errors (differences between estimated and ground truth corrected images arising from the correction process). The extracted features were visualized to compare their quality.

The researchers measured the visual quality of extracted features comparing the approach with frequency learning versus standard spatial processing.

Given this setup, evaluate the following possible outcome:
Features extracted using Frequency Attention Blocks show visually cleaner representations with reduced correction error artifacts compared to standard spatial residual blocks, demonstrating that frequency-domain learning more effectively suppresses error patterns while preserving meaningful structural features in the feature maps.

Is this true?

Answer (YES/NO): YES